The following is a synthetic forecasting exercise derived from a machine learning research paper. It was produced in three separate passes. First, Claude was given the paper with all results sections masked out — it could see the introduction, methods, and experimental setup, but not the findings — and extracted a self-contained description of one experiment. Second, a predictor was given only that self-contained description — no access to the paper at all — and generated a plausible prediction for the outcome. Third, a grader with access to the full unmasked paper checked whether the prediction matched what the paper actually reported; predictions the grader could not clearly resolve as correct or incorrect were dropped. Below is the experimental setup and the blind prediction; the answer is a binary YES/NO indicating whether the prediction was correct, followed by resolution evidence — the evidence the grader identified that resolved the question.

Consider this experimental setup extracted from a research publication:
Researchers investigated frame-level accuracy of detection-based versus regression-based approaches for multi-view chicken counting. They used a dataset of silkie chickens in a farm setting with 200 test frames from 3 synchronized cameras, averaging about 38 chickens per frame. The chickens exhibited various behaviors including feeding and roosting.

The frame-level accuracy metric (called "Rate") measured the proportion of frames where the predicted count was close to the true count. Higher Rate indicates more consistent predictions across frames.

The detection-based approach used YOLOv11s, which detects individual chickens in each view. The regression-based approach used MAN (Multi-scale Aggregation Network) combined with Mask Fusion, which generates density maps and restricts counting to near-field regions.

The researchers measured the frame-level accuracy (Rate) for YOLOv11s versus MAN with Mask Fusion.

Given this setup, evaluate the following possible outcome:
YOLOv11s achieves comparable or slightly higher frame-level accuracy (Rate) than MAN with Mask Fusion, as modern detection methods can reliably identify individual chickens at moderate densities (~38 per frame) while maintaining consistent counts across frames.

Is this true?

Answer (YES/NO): YES